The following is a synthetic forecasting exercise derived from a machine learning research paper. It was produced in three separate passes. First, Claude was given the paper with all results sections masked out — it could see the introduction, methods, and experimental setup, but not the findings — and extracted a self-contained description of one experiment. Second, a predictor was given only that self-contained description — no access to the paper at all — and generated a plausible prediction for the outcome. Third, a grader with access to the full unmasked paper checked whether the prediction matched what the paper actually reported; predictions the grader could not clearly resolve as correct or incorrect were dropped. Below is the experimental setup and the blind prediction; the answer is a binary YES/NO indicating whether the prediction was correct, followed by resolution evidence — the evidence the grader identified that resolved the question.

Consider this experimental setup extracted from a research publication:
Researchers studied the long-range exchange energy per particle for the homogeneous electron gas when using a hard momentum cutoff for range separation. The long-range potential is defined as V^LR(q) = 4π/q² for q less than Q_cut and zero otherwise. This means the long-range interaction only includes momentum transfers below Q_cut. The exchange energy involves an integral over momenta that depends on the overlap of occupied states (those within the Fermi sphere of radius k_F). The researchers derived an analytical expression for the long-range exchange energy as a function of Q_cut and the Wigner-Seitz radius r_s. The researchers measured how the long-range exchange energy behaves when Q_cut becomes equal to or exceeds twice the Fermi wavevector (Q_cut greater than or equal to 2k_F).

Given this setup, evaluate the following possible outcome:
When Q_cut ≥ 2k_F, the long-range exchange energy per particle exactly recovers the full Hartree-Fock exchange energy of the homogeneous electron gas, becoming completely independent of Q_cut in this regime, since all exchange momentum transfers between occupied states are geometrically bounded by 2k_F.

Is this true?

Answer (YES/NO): YES